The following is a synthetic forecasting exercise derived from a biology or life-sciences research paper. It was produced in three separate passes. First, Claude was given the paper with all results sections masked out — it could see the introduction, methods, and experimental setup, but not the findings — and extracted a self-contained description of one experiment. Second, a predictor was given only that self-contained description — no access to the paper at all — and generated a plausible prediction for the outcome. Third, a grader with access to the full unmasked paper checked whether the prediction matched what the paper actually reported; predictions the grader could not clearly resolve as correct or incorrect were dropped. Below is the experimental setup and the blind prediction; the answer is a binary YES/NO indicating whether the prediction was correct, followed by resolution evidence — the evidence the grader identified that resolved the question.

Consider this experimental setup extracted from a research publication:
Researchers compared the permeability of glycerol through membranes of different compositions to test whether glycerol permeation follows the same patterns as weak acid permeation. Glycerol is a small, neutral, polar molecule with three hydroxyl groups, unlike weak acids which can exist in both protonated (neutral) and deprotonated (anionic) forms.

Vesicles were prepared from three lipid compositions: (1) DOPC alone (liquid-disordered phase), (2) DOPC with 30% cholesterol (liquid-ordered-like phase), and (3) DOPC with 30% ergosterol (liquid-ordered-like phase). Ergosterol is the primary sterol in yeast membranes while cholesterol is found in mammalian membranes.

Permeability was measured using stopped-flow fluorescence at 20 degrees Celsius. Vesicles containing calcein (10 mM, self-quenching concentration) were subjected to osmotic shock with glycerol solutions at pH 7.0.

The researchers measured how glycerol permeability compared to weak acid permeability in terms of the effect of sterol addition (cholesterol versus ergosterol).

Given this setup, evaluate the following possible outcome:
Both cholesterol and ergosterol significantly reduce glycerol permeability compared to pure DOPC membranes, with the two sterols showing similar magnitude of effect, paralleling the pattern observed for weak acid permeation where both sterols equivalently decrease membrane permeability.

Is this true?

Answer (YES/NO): NO